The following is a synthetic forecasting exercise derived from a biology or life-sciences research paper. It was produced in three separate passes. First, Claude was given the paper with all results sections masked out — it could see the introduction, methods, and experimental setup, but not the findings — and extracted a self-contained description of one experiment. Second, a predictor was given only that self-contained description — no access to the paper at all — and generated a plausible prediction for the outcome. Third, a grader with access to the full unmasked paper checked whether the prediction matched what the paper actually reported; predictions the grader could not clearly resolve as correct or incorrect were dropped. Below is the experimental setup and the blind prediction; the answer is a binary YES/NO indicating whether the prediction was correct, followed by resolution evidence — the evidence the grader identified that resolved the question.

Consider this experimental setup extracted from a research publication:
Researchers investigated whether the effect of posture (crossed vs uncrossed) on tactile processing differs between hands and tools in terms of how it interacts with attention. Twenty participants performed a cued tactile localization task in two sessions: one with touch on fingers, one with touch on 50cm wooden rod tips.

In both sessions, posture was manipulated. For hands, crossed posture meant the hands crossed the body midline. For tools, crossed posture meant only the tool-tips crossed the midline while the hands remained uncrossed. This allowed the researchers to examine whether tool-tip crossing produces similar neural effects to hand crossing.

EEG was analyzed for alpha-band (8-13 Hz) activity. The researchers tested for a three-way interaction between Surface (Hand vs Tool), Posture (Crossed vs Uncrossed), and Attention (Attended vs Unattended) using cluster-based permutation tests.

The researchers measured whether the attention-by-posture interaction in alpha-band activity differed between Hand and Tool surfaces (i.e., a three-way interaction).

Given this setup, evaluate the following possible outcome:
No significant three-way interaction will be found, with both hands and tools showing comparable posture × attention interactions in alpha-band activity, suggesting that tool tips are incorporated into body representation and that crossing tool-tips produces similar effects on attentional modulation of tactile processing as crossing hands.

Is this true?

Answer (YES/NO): YES